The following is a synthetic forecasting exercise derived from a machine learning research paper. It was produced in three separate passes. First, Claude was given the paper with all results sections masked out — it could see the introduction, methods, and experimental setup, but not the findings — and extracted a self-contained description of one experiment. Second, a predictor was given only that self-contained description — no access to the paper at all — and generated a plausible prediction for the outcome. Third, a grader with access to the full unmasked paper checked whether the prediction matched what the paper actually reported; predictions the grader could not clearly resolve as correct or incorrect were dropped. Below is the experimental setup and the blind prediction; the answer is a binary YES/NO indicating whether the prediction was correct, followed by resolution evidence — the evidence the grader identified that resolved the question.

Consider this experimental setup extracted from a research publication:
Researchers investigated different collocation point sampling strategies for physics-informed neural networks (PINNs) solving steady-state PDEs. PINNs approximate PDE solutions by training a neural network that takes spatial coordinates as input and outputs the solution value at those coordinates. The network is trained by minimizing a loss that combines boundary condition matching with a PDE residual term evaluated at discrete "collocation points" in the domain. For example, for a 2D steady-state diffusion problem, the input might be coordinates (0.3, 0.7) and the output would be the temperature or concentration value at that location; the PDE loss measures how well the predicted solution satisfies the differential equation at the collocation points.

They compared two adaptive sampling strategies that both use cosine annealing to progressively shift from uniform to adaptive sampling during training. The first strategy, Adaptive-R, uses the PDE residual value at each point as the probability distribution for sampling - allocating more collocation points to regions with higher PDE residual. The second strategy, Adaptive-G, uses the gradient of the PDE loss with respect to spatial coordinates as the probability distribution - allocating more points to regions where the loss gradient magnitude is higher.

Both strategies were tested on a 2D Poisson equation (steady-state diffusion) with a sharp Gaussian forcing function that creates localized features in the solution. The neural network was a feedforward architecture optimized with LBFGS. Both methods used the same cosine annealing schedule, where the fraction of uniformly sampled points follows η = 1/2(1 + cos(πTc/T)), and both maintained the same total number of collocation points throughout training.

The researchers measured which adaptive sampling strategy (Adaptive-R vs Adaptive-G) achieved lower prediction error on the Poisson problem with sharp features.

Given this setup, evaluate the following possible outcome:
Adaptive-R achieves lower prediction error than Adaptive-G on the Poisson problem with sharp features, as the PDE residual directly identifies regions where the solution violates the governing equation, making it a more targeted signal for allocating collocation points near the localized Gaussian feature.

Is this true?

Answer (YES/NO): NO